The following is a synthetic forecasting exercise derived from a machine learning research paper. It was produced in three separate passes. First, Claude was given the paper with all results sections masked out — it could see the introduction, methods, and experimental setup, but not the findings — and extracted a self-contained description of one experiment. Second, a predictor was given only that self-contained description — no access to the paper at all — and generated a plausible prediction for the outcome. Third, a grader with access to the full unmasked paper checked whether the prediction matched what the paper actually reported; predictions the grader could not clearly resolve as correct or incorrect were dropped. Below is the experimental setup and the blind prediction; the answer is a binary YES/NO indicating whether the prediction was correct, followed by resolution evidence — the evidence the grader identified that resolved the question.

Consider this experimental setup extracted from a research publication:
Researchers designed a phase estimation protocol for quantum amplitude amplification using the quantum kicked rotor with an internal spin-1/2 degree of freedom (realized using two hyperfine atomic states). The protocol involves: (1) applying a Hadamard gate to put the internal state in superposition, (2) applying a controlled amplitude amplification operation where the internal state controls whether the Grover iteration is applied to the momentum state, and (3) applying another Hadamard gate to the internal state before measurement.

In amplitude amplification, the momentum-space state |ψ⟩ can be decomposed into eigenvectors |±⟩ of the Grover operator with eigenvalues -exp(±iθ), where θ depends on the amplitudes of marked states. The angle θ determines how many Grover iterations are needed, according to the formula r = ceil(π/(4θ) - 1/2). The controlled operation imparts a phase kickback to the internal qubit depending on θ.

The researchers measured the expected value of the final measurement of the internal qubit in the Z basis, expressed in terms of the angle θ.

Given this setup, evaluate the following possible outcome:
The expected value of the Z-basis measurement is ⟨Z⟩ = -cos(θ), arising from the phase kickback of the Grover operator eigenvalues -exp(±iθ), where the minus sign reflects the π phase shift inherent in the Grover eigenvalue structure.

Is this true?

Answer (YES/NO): YES